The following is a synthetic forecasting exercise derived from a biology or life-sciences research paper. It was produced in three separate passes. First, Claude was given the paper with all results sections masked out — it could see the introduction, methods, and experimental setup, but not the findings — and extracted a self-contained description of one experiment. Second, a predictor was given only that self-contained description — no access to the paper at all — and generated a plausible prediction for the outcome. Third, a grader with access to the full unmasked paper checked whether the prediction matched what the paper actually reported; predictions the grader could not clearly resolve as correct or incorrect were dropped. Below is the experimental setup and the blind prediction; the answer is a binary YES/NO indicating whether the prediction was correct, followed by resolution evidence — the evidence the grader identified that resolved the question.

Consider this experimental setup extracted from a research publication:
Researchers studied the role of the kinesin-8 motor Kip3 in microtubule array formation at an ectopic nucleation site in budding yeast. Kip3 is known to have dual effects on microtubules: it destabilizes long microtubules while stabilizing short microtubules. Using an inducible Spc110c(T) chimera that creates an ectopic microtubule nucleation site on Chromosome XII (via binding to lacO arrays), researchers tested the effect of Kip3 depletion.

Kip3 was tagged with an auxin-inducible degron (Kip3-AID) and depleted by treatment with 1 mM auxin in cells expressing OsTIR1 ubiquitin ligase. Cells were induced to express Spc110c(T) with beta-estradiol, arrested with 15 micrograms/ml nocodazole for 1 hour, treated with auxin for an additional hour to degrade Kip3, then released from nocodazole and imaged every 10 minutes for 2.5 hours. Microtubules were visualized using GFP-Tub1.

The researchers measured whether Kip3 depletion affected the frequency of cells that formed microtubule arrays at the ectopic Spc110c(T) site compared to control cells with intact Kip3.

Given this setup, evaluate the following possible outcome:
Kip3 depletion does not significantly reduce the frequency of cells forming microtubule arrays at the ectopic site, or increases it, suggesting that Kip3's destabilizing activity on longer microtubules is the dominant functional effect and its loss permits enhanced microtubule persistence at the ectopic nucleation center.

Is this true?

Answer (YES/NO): NO